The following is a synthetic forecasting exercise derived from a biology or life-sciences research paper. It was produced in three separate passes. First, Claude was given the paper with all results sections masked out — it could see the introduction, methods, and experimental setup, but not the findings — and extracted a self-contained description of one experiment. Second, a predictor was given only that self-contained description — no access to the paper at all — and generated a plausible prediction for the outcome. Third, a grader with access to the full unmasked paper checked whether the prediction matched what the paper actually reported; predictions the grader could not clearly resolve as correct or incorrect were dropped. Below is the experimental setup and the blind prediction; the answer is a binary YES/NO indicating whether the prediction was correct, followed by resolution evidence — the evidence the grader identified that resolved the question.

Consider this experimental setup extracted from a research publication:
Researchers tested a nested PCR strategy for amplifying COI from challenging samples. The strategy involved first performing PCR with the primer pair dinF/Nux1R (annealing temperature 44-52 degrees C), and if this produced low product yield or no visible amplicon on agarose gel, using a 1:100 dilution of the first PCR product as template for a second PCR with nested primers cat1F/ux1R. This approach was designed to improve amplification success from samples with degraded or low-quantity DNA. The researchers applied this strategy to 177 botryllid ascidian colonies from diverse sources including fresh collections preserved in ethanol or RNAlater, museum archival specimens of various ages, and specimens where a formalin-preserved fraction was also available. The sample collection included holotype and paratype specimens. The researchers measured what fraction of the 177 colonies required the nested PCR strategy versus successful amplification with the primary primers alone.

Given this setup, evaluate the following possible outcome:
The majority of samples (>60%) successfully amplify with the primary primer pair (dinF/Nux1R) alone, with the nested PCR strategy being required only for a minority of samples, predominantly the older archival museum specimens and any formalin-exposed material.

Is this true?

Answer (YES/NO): YES